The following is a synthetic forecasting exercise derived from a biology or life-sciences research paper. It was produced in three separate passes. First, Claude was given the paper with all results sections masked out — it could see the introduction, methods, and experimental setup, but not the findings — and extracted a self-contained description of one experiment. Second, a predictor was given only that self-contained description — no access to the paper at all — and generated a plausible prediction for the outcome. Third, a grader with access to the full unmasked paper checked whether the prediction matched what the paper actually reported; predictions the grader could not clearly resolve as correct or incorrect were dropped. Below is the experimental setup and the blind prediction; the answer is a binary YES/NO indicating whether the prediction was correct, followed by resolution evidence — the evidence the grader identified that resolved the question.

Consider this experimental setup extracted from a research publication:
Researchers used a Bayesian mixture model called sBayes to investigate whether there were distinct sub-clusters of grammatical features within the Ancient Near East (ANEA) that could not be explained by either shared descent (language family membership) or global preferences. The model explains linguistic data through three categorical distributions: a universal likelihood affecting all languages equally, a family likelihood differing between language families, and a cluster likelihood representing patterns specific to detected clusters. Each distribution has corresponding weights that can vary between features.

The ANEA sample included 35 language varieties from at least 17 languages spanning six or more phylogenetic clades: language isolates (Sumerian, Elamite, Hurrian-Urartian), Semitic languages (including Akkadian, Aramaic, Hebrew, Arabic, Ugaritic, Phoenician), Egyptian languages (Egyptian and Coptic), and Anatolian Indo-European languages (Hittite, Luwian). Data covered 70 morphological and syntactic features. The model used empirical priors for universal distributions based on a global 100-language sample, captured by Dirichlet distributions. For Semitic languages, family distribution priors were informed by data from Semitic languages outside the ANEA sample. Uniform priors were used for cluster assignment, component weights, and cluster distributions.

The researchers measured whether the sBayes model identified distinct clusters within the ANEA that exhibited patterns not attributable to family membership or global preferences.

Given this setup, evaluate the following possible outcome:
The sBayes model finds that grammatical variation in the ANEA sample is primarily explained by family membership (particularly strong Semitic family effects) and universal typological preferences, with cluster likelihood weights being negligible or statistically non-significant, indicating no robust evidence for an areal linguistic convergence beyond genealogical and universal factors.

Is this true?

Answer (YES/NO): NO